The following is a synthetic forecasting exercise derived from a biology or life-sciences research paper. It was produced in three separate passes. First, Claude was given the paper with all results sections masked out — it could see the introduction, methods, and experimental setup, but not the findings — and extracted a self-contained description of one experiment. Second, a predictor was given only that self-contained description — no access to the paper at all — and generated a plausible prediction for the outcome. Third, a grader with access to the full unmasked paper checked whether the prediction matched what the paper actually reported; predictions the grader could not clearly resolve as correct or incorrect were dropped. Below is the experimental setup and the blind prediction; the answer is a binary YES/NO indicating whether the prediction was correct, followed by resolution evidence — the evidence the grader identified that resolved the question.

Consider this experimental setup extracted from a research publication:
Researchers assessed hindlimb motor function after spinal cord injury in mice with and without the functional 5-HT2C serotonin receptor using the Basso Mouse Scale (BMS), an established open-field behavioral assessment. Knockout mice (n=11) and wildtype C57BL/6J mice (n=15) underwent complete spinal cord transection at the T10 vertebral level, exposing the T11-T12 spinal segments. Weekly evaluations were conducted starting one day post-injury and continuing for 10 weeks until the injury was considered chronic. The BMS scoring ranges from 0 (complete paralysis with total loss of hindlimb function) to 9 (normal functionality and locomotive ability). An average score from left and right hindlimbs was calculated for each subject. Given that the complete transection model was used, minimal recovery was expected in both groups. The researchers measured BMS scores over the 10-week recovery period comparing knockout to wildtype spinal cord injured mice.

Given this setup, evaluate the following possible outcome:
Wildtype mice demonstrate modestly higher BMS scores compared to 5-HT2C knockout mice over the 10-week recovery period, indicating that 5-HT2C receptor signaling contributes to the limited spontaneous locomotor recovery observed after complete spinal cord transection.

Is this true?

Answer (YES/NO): NO